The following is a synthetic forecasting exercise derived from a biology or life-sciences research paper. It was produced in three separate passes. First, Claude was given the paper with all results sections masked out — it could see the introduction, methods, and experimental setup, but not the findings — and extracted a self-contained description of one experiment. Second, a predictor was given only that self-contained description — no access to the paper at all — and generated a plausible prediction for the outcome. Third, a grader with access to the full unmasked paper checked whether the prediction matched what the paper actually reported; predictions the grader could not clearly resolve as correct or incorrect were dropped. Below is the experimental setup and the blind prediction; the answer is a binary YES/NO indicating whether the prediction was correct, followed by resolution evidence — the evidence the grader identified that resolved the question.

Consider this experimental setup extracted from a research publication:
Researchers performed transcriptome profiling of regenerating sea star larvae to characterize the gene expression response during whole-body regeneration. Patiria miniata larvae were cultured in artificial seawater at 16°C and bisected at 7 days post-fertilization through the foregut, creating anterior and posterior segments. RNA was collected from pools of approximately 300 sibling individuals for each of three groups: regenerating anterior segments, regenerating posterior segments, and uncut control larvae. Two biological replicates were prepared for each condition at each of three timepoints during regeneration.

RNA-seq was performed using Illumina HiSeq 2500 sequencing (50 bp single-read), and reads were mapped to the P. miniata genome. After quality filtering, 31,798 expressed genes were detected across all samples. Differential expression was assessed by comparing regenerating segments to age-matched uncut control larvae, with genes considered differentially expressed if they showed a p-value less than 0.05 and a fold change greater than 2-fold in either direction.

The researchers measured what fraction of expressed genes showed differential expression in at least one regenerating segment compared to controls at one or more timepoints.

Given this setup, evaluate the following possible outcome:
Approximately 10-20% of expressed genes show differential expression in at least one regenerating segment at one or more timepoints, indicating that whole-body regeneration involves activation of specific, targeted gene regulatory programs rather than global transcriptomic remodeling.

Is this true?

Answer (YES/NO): NO